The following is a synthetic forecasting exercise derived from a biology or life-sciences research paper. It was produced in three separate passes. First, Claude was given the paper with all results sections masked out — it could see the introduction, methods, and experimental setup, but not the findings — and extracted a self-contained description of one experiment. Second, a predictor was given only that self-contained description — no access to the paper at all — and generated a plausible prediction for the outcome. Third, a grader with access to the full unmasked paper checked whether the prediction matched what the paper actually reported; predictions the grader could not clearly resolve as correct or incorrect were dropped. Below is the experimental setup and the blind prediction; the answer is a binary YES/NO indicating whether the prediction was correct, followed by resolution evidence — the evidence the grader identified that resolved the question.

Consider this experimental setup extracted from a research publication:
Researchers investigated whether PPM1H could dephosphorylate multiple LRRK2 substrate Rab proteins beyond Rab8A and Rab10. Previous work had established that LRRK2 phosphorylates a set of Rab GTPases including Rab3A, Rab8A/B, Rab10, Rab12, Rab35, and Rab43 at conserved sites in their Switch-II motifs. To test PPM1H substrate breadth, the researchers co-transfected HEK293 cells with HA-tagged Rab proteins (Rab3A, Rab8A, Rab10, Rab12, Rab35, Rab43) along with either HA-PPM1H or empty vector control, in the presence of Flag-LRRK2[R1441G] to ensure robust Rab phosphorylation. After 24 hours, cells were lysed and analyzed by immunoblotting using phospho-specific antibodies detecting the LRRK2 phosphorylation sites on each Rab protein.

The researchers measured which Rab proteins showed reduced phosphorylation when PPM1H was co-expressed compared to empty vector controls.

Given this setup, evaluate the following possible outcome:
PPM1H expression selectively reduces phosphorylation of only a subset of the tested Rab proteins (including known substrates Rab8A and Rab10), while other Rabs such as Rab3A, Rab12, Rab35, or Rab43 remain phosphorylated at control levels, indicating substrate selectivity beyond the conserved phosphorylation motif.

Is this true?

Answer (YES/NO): NO